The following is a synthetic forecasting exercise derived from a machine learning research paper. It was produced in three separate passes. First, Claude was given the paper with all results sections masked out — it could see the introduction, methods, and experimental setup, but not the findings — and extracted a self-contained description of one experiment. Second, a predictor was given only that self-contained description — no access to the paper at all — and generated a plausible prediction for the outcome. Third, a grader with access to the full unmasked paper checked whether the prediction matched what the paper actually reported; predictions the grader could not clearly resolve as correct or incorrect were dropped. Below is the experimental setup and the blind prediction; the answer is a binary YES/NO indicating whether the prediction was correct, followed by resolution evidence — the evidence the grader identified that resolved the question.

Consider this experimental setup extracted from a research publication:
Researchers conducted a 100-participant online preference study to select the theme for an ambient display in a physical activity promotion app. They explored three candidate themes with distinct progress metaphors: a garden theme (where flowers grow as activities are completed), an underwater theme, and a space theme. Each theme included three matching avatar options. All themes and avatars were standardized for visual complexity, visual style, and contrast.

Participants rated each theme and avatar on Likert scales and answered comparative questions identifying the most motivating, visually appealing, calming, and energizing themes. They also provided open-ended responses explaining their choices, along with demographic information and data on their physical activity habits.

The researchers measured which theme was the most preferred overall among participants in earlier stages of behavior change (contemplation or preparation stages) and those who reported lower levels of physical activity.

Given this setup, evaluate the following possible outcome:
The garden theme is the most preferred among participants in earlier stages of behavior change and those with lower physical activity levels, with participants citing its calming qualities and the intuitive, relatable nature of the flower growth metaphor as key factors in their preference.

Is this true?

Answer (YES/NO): NO